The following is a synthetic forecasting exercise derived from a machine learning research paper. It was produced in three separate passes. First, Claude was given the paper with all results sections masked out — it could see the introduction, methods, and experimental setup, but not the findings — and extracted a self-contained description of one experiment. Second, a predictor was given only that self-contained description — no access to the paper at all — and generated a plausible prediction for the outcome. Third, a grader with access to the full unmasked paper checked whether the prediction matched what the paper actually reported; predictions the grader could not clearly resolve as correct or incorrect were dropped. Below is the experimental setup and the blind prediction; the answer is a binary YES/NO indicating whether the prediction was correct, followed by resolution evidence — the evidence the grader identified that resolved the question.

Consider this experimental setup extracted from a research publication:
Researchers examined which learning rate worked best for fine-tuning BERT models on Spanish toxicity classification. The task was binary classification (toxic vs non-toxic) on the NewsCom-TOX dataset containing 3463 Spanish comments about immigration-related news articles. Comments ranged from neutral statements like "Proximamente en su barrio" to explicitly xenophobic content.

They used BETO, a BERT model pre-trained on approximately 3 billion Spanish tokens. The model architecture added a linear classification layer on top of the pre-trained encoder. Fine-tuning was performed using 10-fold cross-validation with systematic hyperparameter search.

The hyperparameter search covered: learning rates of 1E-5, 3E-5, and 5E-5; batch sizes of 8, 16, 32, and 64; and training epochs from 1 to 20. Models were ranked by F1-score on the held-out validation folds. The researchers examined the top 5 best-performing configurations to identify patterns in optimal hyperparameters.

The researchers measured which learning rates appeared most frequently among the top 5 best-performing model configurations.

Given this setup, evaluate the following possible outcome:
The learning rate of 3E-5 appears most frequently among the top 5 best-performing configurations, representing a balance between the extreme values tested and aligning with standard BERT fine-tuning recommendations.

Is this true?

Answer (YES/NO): NO